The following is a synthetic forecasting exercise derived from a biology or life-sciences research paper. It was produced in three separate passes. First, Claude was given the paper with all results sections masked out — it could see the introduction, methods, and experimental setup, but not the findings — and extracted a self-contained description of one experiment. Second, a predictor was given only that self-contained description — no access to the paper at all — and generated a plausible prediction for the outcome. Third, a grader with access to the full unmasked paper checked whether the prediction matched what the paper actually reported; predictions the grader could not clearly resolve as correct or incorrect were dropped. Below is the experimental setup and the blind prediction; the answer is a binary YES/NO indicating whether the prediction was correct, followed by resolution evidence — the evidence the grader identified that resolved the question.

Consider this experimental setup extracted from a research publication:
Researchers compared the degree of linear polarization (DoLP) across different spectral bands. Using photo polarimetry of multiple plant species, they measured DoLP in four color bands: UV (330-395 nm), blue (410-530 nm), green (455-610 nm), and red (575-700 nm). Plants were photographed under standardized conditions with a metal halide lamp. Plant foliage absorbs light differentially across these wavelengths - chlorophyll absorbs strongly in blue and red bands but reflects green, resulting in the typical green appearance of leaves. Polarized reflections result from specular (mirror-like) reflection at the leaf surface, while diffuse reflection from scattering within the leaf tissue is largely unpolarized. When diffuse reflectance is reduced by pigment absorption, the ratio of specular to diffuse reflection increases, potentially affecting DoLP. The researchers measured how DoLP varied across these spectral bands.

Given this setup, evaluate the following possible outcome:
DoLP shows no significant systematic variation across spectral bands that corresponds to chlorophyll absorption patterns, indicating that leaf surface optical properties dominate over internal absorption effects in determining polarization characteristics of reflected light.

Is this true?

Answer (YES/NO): NO